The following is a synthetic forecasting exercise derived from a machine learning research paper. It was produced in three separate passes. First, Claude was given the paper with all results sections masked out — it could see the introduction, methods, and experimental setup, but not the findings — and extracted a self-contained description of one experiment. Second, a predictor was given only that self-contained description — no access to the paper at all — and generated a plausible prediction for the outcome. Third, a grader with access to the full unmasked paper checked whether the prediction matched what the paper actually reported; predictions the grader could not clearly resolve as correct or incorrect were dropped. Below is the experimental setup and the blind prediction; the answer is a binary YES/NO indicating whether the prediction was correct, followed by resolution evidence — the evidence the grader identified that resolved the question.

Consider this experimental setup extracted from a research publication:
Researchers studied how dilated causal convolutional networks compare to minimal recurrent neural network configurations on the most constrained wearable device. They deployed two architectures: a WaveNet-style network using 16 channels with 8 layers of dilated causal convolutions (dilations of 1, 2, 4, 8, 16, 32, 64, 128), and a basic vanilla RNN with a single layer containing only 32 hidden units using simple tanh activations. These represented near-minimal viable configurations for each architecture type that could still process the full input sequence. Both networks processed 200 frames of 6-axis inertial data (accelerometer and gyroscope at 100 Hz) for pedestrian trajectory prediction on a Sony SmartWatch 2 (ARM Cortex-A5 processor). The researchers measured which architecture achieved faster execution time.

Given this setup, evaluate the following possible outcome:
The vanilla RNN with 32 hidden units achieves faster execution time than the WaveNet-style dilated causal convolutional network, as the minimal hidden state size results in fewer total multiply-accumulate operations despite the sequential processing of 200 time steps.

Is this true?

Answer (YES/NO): YES